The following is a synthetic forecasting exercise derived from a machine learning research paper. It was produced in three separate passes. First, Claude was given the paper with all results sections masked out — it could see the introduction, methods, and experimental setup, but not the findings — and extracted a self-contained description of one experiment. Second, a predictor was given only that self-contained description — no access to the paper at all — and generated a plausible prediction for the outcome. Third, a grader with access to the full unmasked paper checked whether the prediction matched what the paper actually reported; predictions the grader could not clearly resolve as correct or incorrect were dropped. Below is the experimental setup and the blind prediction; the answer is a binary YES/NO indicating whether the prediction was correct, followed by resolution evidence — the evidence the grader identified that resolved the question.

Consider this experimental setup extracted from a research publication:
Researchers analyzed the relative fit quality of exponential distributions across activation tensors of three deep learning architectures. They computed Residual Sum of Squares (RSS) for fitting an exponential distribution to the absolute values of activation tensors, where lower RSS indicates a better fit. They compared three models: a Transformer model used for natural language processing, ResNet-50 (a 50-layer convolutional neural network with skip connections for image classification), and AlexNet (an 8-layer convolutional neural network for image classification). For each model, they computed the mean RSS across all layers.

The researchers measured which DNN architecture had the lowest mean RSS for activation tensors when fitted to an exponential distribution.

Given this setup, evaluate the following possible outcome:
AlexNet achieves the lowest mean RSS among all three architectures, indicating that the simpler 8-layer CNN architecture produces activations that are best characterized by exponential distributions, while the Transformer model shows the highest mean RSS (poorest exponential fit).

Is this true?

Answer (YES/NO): NO